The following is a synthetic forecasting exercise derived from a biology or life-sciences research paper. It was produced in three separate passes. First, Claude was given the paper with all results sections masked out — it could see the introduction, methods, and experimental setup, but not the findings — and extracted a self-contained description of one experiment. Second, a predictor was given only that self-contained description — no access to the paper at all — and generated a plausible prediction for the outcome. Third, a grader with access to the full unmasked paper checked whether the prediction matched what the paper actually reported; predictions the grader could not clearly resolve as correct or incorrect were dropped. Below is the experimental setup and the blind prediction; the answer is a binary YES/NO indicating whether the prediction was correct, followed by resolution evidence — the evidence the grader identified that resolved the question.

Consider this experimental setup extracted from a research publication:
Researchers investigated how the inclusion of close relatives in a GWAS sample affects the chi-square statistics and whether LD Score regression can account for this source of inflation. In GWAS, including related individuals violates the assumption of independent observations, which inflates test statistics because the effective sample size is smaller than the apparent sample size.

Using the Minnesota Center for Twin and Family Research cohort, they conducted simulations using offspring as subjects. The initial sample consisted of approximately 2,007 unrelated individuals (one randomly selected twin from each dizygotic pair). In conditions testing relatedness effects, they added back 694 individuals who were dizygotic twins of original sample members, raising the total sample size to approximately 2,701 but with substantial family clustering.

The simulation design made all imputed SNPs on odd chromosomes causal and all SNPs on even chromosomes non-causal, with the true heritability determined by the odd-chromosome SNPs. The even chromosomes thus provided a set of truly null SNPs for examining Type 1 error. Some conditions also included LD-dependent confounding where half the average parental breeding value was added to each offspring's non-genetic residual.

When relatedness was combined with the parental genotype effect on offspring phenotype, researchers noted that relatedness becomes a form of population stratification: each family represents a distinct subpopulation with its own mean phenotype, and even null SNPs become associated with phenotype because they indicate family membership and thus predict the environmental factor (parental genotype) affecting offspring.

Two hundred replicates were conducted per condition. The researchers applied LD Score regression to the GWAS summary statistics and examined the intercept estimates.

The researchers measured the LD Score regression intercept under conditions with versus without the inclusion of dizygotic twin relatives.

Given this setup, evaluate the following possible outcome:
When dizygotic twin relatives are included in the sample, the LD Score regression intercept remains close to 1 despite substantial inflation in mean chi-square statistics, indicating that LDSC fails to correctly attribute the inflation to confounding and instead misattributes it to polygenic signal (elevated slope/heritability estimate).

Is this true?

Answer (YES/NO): NO